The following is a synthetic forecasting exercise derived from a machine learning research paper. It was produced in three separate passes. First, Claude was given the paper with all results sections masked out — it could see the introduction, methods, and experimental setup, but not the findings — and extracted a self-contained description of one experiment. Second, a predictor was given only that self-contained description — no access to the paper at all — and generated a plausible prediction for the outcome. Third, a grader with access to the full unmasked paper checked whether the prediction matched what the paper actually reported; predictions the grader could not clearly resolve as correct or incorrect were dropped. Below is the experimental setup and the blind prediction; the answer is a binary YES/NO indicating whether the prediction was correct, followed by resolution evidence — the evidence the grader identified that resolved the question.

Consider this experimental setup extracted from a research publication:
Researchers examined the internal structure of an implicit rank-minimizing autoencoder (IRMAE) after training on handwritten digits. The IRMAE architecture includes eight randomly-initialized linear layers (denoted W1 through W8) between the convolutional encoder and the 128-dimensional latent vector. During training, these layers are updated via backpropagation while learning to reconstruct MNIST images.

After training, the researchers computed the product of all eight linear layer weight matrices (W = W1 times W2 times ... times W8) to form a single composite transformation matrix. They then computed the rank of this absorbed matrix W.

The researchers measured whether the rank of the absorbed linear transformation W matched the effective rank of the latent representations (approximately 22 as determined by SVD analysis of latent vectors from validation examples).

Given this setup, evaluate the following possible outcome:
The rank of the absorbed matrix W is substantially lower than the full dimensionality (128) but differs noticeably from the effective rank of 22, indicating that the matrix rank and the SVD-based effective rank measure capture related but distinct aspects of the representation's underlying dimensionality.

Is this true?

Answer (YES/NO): NO